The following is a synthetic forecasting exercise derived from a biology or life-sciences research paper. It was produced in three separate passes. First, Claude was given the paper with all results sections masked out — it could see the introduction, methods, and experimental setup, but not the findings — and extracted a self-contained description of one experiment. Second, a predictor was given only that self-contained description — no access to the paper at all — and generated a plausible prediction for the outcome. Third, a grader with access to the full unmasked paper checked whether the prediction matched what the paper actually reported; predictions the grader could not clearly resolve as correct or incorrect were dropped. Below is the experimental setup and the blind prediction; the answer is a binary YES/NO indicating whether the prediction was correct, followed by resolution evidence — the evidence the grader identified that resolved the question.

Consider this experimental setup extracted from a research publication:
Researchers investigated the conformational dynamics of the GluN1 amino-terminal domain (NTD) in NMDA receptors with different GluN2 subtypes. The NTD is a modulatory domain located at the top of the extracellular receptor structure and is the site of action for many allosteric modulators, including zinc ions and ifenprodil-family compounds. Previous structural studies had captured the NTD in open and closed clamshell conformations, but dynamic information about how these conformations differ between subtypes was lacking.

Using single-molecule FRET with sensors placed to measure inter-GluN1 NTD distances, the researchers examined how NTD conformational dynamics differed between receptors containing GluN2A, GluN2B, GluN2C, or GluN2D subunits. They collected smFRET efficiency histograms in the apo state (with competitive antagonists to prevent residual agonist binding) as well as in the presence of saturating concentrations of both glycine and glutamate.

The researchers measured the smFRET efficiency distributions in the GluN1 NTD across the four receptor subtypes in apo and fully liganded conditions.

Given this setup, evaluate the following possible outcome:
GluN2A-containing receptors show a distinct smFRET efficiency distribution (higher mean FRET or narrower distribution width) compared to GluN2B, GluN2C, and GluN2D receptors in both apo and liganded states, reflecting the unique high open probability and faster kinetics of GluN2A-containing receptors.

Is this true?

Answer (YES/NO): NO